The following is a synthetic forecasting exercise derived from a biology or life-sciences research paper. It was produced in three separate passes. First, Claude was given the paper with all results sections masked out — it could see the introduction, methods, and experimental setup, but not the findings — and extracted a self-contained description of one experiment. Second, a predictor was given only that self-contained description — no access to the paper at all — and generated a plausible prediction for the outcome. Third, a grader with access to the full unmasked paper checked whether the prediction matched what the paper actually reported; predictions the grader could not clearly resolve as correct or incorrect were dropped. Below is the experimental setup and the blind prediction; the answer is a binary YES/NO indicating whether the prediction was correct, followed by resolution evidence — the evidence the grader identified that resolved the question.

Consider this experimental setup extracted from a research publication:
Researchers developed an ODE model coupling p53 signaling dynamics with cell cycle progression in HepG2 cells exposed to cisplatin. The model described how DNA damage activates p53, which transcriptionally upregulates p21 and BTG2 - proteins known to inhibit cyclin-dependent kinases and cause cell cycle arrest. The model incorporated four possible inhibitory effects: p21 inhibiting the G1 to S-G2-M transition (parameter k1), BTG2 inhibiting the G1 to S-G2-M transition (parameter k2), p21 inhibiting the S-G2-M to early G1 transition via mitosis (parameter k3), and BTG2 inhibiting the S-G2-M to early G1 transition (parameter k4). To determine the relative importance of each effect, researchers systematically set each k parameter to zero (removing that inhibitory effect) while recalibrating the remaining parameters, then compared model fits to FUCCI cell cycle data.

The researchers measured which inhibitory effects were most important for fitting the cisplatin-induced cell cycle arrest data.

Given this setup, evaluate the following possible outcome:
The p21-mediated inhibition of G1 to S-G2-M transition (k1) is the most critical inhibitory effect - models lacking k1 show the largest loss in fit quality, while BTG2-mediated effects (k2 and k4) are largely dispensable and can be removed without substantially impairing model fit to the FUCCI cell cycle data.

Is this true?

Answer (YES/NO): NO